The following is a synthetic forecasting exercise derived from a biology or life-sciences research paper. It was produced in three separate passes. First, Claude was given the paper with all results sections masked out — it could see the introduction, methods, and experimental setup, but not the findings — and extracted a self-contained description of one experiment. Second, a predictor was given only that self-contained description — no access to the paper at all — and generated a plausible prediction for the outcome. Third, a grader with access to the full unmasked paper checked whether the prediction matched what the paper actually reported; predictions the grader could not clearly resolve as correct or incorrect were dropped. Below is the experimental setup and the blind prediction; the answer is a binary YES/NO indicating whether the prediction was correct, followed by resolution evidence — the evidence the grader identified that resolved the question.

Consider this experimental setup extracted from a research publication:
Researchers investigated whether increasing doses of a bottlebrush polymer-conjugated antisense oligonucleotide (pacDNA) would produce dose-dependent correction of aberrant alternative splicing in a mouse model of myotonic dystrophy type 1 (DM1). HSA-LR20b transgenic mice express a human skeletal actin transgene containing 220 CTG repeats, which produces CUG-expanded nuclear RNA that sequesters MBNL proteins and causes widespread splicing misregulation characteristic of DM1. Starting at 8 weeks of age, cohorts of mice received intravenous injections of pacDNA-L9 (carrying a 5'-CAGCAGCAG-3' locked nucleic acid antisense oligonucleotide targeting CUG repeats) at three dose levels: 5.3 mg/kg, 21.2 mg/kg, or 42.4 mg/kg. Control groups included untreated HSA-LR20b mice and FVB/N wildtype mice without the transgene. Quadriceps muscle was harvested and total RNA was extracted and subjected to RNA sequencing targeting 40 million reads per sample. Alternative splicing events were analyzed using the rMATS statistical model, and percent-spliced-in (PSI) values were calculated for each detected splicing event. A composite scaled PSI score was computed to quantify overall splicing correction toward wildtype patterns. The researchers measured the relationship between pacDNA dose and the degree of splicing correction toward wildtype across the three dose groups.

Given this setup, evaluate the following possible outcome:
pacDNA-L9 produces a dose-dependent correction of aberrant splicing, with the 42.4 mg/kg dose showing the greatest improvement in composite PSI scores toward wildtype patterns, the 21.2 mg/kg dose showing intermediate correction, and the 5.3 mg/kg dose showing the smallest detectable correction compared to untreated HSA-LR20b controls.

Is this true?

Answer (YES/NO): YES